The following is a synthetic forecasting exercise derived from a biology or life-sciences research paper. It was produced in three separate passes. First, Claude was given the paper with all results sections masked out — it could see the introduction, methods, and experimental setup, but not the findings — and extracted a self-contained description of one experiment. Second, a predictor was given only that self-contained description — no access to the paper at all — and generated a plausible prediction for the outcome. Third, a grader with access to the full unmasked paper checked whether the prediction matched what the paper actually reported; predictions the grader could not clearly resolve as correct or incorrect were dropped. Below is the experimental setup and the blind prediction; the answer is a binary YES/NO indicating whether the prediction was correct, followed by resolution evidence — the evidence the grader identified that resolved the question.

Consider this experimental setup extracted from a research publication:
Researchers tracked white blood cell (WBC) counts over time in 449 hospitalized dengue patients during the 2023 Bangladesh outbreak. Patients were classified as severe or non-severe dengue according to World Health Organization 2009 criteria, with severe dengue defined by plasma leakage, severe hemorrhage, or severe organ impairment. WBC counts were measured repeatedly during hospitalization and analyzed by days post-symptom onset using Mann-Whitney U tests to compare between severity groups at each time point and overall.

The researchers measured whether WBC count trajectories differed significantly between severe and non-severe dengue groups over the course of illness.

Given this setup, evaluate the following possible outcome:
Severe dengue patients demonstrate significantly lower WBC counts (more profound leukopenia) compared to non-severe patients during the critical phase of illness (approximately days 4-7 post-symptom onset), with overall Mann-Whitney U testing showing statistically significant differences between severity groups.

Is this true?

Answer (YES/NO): NO